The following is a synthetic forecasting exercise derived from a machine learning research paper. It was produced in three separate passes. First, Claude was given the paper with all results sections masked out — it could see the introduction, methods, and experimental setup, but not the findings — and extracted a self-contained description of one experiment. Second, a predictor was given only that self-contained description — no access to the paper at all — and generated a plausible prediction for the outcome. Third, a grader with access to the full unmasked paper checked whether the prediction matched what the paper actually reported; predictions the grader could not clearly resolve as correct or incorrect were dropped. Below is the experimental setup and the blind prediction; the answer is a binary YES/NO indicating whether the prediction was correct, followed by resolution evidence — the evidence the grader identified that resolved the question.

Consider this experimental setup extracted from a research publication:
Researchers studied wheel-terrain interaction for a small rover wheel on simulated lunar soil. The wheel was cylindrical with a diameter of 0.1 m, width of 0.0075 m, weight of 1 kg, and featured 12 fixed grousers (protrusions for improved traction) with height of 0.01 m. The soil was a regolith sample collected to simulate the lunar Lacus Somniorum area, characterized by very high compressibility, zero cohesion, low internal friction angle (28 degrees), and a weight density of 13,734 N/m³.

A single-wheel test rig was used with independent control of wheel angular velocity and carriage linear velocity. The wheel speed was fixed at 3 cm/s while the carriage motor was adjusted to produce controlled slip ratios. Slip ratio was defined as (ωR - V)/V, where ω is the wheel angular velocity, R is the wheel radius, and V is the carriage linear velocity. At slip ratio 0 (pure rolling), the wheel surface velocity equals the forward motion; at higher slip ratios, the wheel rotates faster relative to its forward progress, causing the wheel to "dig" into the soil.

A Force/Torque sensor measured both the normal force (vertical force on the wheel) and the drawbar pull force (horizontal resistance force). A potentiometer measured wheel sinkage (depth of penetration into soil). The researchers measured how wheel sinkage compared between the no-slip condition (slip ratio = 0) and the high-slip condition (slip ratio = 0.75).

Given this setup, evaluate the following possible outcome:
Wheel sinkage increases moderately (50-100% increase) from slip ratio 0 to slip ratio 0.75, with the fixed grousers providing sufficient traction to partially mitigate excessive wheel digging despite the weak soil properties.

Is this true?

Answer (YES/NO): YES